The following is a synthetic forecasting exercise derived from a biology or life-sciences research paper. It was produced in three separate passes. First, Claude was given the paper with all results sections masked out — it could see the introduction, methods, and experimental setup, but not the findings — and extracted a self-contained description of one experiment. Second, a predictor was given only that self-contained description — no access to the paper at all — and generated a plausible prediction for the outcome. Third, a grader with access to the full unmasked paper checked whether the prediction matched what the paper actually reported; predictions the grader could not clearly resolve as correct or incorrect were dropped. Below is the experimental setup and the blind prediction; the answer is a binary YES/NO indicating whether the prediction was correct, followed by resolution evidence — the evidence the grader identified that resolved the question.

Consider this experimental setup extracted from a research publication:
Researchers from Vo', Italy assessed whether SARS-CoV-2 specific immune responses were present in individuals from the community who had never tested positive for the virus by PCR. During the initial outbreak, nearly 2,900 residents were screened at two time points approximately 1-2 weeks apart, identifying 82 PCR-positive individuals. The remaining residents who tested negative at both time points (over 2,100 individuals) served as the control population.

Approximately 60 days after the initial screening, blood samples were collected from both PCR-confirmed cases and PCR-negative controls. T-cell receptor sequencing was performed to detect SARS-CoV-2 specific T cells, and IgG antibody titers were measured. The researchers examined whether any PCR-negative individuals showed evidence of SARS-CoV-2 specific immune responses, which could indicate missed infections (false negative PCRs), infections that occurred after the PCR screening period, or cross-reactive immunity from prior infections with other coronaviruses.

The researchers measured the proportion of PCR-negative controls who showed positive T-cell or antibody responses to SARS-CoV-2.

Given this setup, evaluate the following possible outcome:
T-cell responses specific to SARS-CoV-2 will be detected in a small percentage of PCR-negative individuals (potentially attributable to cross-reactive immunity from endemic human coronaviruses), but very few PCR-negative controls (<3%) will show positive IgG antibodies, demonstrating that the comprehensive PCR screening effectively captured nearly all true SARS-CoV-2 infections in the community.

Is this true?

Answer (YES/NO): NO